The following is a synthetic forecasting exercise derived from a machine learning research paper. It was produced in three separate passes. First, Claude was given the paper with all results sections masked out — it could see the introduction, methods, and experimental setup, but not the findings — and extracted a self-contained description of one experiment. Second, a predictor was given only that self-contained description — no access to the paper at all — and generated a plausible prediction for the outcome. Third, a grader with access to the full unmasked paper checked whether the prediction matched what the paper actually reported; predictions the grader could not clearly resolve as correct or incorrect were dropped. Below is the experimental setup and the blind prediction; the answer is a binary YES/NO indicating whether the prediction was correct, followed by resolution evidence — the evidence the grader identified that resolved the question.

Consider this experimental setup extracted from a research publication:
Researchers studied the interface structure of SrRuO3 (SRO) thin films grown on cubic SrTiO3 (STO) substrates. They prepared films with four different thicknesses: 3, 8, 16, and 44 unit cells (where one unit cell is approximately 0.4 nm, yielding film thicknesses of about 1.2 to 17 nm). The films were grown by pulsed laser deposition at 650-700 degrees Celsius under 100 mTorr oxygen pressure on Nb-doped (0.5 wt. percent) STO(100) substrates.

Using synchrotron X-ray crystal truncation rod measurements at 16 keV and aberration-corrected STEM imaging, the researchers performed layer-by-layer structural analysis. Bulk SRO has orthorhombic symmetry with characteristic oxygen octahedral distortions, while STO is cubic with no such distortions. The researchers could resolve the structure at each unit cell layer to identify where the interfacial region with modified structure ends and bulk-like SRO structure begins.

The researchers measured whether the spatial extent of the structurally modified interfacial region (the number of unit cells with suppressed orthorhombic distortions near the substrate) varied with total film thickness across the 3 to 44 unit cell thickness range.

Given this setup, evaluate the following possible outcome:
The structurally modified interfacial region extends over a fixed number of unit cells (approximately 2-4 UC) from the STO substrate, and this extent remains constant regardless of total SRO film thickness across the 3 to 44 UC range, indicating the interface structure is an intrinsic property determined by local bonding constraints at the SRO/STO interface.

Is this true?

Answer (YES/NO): YES